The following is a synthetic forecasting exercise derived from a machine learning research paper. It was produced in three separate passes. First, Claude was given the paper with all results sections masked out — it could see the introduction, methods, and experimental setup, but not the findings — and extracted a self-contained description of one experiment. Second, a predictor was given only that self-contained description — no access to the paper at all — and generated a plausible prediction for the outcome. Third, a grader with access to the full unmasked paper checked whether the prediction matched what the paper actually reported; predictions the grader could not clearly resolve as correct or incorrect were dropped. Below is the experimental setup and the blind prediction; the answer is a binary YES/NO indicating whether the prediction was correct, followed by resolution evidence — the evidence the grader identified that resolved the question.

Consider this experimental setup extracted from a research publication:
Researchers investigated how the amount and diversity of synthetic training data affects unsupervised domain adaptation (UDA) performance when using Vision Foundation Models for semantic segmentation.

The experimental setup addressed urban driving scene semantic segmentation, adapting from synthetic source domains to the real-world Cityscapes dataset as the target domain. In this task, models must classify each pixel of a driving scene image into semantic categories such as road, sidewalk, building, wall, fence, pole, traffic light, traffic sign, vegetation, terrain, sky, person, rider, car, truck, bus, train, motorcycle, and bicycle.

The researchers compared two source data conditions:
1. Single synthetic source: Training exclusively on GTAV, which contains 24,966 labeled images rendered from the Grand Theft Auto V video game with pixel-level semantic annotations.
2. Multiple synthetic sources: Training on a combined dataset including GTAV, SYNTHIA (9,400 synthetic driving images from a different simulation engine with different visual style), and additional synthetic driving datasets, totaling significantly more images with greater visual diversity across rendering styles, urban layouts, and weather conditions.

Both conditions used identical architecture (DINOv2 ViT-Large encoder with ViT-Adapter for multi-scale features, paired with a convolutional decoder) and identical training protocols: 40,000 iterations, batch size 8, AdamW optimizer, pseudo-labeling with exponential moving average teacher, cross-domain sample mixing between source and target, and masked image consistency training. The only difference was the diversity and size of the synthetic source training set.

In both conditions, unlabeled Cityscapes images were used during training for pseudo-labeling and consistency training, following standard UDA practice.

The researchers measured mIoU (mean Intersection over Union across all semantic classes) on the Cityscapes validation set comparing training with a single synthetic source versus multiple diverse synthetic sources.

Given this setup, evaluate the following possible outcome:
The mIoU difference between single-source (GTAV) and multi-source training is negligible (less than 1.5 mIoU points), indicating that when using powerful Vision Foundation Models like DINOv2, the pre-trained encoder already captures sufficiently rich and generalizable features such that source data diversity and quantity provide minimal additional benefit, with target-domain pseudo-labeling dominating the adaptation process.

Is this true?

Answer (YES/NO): NO